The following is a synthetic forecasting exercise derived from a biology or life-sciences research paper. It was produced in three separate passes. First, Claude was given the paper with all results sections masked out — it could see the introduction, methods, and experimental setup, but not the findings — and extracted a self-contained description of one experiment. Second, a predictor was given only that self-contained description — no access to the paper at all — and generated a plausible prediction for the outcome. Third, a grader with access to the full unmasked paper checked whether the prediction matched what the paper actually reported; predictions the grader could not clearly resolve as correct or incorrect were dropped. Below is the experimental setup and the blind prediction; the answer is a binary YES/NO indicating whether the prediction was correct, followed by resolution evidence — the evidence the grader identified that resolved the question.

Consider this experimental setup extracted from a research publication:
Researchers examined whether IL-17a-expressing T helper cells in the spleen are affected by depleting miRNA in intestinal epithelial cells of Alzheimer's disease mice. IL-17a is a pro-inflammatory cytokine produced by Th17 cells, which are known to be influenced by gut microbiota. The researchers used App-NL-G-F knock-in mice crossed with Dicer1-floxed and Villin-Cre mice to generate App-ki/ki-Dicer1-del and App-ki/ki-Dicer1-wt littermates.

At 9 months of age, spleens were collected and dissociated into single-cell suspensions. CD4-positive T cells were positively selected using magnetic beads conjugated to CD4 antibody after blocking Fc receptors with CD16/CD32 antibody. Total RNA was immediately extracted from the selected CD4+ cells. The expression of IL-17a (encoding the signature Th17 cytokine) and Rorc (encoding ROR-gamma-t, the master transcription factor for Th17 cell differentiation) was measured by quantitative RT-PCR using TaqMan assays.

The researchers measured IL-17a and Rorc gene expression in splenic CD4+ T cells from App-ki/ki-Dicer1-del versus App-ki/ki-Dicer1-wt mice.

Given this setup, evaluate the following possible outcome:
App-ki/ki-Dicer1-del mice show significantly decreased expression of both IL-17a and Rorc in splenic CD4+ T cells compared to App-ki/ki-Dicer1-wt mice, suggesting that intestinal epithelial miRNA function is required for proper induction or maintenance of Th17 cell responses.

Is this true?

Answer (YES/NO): NO